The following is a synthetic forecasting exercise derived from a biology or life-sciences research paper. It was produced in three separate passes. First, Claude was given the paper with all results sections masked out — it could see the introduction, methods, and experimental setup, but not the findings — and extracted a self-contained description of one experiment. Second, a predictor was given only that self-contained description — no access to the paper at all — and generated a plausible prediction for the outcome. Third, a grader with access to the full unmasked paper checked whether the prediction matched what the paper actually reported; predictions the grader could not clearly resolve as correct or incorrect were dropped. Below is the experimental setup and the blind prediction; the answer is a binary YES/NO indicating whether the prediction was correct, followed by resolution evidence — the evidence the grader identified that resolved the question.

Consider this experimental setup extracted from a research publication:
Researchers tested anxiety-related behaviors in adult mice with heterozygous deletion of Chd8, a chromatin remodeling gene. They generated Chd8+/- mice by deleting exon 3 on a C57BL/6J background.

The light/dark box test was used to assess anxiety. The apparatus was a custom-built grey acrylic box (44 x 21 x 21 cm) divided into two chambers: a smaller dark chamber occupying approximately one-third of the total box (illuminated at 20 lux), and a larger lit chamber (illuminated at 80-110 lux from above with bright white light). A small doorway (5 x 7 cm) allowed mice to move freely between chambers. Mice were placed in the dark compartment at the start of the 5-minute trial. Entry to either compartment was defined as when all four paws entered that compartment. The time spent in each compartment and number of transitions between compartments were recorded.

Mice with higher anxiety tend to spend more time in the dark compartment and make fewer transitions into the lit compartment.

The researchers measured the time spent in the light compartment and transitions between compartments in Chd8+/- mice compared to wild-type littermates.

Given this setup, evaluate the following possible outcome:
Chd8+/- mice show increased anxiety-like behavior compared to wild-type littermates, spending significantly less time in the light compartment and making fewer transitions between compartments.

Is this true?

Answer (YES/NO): NO